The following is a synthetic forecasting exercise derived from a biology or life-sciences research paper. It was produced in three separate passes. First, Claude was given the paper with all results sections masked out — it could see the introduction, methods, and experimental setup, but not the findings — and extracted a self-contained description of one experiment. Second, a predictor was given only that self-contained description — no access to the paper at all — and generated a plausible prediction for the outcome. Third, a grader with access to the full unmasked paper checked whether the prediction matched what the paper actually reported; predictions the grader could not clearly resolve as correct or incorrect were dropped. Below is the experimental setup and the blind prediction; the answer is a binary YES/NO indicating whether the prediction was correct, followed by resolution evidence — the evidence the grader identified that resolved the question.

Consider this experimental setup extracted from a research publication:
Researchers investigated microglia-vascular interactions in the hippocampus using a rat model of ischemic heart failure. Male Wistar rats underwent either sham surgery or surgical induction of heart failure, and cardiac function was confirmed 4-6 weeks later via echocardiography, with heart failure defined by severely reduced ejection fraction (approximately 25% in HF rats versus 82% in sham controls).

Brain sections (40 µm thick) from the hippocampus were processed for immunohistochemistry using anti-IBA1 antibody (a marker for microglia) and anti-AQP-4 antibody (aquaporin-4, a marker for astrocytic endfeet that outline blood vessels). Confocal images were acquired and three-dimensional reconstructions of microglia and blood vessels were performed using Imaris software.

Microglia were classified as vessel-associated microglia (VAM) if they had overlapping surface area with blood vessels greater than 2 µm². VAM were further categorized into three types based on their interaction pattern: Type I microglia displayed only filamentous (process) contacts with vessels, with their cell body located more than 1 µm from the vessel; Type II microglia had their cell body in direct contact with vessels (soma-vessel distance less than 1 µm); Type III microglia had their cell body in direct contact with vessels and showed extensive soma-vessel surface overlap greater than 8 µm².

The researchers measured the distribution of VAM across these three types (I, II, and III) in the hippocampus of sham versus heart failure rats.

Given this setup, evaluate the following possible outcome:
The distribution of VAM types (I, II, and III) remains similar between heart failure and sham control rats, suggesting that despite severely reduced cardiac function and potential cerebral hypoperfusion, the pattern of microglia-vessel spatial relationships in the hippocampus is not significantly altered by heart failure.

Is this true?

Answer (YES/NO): NO